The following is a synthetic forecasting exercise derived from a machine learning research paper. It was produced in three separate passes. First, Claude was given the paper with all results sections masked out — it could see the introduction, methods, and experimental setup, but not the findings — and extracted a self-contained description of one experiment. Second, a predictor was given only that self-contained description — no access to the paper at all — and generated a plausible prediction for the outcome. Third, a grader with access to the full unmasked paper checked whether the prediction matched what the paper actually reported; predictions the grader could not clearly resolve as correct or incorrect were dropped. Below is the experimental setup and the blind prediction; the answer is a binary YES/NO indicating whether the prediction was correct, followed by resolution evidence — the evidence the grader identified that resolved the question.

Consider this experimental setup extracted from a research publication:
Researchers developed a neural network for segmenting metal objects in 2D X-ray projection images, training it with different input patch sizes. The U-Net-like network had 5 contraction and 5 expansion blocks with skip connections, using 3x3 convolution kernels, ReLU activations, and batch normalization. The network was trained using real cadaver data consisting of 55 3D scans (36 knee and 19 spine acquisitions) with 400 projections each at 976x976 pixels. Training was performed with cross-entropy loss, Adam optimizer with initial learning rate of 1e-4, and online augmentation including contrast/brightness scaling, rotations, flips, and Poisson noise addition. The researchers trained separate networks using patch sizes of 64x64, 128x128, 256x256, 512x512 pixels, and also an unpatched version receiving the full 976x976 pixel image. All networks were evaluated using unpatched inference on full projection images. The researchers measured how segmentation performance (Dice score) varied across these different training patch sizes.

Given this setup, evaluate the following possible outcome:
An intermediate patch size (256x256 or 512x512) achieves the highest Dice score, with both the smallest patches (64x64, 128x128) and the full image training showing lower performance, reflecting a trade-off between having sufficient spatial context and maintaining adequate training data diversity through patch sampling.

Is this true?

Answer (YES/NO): YES